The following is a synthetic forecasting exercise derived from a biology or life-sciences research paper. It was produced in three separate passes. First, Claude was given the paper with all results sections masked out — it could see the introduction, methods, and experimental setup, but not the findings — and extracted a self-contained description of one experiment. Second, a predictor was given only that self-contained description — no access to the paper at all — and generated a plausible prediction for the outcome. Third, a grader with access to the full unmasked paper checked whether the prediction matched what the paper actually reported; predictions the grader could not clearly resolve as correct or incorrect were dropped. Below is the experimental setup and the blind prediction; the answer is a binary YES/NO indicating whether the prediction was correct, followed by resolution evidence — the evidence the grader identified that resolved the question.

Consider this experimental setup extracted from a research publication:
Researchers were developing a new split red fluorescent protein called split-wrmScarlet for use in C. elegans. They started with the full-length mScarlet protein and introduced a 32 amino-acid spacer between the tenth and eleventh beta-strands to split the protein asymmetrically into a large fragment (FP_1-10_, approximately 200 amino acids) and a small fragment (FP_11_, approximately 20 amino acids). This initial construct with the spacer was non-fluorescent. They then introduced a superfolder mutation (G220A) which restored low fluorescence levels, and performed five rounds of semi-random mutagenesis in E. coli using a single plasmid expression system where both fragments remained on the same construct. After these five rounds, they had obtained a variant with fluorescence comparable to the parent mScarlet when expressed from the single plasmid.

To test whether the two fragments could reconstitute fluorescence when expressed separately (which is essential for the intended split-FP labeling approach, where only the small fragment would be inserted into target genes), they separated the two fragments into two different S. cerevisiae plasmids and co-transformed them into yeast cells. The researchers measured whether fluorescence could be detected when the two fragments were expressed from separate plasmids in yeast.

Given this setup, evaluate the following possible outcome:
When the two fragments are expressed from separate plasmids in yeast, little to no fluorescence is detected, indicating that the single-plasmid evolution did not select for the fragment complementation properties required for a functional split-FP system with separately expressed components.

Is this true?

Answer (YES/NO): YES